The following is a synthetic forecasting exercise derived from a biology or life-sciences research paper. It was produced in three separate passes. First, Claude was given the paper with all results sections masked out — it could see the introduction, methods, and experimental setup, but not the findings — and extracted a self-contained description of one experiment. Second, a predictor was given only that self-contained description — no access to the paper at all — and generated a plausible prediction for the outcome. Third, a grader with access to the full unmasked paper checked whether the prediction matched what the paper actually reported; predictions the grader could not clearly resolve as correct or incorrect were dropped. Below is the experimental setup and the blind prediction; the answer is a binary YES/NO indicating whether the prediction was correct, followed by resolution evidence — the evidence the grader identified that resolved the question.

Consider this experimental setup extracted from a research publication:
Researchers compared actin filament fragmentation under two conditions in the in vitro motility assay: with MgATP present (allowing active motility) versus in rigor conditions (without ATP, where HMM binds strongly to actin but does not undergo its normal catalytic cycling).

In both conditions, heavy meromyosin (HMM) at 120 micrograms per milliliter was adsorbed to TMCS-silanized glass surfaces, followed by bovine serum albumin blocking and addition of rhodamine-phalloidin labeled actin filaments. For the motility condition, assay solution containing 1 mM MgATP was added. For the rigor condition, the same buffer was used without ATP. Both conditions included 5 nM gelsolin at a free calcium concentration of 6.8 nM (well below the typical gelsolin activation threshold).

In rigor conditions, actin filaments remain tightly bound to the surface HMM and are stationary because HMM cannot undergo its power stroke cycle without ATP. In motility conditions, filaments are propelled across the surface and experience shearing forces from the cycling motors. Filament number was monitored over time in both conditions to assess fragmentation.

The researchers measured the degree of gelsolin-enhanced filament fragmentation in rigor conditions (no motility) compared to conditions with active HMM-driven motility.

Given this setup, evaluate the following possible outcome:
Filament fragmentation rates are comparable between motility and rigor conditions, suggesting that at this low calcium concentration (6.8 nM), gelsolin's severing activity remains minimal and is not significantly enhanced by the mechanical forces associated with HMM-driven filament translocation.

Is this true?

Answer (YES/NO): NO